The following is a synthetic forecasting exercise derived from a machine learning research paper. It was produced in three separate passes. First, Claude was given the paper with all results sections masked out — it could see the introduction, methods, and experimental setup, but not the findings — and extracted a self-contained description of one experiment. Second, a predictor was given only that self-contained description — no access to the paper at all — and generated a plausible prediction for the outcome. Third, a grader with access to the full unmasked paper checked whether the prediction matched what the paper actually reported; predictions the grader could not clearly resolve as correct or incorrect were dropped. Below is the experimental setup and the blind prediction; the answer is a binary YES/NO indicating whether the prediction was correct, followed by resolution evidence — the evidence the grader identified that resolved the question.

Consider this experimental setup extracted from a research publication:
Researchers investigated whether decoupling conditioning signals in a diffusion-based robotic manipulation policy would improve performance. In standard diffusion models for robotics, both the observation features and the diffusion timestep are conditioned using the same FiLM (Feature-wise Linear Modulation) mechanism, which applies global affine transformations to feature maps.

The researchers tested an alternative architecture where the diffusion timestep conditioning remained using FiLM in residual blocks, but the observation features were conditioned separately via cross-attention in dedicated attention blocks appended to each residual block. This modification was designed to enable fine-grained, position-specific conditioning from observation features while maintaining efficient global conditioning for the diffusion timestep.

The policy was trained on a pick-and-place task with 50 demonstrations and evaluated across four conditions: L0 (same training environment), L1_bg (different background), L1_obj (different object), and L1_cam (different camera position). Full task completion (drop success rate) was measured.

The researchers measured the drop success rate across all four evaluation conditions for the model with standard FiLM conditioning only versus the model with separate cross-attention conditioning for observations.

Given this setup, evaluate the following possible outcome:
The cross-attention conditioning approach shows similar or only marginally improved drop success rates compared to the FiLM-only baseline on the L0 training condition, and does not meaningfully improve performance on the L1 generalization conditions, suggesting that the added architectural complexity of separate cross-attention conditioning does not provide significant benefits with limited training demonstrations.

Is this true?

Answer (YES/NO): NO